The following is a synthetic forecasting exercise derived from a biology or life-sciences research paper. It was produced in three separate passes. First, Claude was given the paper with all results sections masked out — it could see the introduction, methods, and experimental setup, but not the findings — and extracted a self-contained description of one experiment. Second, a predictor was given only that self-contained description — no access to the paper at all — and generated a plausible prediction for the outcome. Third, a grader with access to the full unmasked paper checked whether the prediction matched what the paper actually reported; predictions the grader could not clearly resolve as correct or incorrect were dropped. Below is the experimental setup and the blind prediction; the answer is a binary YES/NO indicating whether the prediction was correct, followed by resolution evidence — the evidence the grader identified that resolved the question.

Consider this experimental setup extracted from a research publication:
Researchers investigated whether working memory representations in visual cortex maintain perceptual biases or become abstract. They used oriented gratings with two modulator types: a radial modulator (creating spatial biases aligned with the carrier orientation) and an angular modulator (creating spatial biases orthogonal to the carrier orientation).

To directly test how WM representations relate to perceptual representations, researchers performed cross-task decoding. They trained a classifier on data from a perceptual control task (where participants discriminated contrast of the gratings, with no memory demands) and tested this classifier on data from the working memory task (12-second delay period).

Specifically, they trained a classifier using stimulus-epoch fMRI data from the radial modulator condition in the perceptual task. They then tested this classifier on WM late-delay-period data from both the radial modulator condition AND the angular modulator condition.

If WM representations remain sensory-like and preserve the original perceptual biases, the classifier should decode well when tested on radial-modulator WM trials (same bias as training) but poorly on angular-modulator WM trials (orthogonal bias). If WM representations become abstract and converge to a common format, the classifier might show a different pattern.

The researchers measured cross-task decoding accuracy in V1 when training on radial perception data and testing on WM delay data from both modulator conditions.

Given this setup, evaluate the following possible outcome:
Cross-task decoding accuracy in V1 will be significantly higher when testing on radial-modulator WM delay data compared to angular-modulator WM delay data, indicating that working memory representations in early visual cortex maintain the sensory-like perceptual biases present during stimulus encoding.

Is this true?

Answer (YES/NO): NO